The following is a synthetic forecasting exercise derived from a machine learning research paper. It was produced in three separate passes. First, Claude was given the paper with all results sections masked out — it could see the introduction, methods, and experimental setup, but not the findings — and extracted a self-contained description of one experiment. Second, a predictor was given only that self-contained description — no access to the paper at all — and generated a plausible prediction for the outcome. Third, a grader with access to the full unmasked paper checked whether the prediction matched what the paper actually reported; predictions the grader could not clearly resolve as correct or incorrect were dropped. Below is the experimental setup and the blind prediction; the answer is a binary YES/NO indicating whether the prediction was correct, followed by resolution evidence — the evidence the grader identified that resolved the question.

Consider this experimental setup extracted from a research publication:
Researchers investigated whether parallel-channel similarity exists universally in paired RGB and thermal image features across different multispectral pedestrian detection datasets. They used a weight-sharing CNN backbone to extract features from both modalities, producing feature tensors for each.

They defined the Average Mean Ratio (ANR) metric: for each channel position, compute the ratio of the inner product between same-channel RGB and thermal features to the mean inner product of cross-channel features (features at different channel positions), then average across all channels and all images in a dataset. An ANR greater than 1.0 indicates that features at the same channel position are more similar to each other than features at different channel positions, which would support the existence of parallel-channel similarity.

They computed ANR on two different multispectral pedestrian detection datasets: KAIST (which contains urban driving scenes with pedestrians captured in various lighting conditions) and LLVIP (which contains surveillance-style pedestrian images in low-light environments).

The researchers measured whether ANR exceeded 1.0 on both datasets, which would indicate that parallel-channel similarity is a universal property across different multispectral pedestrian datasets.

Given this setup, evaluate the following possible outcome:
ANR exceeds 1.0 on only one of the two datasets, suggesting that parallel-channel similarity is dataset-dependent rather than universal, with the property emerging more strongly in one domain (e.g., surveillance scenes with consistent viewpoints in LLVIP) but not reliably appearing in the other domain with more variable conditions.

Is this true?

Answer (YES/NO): NO